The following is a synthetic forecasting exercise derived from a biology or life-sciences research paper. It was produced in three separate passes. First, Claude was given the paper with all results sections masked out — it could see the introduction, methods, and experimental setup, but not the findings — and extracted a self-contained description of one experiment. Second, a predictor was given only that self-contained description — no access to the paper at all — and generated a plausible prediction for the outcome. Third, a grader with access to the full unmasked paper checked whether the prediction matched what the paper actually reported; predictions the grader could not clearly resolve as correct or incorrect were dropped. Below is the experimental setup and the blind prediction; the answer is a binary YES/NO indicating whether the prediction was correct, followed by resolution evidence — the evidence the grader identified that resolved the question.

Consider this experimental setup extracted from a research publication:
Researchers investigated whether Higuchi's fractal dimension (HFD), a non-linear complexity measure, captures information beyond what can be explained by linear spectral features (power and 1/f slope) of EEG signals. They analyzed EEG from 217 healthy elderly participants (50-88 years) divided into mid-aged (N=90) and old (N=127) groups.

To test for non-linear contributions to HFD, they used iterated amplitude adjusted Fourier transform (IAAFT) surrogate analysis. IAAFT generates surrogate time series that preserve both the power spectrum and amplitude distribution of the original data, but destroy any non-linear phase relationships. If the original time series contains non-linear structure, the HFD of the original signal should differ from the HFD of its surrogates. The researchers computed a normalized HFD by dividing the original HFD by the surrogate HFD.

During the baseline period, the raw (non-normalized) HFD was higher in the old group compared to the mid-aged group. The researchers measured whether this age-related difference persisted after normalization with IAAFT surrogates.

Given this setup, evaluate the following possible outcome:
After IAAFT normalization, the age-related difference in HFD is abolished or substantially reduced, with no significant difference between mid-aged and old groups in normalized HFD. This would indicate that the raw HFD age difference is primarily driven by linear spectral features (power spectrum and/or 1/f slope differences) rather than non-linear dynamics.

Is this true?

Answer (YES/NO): NO